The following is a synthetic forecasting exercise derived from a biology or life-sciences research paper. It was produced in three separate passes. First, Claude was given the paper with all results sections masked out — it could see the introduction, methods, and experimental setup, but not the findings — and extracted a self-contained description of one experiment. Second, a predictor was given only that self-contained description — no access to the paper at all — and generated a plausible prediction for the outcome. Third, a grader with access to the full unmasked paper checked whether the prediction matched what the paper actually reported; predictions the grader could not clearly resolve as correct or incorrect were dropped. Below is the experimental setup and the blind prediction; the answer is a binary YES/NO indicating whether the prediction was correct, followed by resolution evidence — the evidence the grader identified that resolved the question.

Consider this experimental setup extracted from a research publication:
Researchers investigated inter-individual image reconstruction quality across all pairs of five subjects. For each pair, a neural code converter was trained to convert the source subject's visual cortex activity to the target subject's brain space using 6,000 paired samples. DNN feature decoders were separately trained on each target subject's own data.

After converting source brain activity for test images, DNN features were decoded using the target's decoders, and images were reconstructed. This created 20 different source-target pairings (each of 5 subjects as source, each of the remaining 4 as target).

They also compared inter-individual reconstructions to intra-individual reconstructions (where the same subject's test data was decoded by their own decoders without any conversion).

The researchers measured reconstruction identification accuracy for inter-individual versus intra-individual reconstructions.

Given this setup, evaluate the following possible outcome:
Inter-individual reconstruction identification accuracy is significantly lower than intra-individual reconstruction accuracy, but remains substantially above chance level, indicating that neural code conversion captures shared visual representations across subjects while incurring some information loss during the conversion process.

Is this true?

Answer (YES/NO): YES